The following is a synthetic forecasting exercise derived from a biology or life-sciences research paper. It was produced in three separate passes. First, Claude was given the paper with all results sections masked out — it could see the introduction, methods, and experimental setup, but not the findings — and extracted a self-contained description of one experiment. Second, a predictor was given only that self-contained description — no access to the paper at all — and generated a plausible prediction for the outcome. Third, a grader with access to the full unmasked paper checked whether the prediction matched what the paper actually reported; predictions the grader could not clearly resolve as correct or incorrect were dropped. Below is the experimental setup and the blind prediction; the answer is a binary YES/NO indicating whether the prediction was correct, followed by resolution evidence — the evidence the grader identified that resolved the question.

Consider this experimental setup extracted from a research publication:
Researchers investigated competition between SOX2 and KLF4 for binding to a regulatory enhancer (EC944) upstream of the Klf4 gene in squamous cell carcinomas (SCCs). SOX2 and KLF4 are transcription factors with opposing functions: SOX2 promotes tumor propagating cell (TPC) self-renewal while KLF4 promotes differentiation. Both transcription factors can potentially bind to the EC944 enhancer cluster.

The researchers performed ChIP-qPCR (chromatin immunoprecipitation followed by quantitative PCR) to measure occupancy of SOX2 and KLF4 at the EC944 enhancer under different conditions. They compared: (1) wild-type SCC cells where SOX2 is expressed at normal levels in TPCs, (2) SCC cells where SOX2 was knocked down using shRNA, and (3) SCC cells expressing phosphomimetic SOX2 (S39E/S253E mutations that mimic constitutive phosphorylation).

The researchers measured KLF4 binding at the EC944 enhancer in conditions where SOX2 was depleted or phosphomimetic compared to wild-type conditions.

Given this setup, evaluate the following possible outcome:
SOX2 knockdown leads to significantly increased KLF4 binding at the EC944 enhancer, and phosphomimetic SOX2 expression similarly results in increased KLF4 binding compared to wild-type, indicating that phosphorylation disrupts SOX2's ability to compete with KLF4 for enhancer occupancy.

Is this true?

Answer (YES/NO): YES